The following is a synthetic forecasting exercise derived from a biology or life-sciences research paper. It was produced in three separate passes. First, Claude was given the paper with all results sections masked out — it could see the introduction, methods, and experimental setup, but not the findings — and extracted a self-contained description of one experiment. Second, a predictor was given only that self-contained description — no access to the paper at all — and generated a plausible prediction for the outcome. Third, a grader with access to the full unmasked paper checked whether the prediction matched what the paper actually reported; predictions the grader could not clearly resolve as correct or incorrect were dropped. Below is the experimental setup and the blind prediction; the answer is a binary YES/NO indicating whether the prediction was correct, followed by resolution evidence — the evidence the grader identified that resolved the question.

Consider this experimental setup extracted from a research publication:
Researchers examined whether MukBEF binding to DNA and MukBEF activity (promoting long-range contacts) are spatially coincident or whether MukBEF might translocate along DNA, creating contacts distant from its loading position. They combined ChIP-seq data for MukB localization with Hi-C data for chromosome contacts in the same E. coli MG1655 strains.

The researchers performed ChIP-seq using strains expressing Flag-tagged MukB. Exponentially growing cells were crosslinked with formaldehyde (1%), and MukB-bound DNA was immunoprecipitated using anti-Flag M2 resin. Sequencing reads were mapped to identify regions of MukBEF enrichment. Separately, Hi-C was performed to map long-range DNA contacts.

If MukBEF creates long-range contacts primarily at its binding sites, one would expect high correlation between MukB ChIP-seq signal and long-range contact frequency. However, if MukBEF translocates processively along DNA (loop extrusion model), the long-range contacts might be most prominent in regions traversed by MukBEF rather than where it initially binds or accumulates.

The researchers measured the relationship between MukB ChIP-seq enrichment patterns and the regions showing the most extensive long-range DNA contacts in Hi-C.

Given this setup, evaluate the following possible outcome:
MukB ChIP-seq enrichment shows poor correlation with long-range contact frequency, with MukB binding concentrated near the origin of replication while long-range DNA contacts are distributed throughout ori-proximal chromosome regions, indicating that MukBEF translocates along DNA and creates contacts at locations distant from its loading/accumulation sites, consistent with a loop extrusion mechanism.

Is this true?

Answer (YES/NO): NO